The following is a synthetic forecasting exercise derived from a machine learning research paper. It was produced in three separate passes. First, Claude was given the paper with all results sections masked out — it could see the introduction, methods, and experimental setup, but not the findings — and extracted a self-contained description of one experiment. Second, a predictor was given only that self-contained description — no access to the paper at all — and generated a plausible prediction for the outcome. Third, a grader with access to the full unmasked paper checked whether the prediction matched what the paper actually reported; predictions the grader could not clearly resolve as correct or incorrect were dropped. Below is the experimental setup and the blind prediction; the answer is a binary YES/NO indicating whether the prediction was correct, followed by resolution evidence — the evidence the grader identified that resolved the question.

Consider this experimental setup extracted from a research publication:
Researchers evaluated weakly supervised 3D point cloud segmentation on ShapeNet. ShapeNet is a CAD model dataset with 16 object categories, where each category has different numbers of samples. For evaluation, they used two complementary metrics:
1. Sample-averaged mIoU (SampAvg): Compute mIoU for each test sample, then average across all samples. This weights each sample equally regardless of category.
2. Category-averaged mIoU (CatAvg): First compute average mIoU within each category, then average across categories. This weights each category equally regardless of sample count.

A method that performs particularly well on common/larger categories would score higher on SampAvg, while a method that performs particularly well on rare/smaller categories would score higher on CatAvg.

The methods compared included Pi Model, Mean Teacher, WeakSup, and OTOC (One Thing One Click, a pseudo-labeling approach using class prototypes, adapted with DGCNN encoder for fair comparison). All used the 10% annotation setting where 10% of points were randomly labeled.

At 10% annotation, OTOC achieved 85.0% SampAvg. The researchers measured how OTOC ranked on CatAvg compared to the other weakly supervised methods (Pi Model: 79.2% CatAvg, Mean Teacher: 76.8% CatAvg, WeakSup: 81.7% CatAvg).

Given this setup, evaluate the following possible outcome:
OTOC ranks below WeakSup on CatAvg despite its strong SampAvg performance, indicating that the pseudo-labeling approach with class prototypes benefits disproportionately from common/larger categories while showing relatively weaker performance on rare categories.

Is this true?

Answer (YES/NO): NO